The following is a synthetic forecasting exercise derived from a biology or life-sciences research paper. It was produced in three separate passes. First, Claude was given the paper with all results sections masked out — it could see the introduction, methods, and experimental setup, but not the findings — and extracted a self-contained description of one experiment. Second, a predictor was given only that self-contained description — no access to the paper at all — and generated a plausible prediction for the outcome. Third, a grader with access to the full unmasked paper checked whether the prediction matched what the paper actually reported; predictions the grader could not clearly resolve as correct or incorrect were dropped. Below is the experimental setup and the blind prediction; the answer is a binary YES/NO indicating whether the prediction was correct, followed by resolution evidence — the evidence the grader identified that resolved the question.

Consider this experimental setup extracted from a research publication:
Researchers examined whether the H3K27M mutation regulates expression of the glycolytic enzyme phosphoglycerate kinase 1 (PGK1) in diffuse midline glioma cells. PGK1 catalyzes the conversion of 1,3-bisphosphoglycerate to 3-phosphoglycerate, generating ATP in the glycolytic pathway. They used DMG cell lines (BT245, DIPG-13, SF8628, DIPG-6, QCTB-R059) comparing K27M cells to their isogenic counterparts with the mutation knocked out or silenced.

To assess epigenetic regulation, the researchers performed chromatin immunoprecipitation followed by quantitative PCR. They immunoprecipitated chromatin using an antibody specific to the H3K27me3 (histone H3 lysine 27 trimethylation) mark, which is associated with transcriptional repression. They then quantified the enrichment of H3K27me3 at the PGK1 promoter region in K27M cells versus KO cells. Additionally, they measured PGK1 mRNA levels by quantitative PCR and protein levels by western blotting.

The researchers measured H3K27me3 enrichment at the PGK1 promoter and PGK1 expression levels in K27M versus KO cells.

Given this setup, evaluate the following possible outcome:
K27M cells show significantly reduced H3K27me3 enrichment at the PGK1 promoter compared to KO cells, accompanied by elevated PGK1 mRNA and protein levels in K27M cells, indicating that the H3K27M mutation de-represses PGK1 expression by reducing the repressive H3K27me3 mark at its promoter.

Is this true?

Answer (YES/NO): YES